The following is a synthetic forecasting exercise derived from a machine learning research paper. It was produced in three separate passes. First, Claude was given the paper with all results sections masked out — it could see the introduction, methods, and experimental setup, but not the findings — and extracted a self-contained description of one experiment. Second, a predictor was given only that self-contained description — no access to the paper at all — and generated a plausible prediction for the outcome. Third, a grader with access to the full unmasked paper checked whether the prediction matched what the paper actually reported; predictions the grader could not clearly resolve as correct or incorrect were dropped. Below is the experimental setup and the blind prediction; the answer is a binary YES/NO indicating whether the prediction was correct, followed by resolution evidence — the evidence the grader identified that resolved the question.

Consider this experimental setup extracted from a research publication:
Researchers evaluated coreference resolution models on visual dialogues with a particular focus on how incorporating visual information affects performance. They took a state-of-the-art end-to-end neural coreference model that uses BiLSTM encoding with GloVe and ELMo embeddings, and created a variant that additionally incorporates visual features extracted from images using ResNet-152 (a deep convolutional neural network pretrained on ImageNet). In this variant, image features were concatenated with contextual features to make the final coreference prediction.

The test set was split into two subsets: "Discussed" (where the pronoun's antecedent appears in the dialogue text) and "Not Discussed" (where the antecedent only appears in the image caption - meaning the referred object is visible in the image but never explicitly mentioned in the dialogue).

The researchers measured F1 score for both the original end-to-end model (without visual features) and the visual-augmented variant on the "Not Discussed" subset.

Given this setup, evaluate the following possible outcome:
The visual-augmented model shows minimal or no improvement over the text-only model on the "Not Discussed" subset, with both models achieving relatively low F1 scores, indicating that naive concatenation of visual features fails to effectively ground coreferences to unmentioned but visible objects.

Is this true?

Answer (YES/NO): NO